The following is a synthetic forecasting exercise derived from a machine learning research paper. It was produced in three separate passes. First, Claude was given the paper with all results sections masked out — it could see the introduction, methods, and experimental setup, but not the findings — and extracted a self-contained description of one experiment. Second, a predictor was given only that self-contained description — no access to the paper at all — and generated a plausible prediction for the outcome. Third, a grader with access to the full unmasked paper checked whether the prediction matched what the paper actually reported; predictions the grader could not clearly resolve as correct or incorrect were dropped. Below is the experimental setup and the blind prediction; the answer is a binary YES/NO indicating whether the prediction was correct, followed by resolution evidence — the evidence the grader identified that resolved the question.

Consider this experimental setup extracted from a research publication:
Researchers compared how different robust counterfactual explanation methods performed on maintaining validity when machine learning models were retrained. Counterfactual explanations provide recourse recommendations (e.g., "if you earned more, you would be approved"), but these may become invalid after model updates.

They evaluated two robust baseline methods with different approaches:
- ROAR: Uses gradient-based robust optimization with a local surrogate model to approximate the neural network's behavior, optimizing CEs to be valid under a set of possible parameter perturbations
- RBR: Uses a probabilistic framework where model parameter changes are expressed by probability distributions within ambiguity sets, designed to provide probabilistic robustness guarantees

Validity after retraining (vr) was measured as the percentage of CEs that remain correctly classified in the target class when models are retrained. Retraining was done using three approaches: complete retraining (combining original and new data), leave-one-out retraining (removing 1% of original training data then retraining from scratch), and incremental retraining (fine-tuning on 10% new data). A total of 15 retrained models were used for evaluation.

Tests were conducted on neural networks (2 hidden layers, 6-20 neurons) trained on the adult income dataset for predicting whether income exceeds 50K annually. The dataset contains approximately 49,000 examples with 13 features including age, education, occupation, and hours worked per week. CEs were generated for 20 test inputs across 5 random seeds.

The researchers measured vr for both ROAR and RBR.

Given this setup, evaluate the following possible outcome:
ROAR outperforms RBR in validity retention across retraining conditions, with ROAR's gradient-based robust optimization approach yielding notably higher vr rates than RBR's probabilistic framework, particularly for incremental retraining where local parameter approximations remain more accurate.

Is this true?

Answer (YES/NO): NO